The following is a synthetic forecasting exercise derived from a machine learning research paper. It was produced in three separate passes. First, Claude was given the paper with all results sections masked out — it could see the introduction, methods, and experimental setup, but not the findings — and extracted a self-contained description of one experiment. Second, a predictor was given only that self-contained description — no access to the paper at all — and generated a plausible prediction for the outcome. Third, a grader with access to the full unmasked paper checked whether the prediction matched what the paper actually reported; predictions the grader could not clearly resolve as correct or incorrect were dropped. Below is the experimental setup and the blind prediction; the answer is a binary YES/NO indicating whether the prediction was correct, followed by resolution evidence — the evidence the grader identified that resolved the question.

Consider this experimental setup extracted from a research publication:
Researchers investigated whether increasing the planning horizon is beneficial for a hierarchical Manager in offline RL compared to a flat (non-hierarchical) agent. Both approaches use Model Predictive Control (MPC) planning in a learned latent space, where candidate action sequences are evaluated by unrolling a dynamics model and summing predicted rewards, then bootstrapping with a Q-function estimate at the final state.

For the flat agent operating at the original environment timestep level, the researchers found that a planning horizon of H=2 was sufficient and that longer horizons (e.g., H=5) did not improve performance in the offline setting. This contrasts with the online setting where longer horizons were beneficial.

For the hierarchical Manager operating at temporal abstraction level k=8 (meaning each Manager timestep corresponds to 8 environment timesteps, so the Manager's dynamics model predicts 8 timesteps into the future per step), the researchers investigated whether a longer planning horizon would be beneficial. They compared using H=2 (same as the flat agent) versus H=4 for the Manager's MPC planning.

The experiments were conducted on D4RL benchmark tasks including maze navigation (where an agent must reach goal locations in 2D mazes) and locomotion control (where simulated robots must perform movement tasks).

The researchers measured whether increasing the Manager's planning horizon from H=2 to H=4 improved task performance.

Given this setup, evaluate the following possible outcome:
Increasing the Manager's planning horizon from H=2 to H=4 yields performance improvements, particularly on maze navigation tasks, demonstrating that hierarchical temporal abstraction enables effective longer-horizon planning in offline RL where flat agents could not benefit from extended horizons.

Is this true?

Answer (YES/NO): NO